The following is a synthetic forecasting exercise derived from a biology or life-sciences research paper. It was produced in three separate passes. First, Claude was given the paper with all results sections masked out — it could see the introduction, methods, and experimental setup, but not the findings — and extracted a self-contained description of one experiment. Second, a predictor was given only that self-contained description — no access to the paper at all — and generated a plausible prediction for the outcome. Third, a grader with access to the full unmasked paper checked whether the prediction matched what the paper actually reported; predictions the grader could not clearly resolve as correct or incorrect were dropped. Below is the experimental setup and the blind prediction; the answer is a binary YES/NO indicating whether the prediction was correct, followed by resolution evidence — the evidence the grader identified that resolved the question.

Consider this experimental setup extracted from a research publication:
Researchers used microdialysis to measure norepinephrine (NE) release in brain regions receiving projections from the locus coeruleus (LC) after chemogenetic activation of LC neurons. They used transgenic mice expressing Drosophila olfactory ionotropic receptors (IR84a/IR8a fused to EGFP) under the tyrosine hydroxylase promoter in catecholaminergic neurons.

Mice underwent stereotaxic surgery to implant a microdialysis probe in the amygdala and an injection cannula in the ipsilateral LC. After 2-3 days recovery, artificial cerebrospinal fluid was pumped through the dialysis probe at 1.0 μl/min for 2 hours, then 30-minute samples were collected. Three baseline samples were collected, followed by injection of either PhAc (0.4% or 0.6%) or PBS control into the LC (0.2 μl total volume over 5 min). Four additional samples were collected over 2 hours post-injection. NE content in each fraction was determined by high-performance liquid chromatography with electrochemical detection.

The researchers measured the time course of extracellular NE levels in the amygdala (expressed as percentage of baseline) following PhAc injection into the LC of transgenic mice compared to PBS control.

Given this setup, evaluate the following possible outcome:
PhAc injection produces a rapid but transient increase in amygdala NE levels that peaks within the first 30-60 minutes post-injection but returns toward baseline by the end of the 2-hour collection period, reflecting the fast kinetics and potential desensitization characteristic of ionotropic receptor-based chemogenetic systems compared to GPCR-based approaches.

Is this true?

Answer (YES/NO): NO